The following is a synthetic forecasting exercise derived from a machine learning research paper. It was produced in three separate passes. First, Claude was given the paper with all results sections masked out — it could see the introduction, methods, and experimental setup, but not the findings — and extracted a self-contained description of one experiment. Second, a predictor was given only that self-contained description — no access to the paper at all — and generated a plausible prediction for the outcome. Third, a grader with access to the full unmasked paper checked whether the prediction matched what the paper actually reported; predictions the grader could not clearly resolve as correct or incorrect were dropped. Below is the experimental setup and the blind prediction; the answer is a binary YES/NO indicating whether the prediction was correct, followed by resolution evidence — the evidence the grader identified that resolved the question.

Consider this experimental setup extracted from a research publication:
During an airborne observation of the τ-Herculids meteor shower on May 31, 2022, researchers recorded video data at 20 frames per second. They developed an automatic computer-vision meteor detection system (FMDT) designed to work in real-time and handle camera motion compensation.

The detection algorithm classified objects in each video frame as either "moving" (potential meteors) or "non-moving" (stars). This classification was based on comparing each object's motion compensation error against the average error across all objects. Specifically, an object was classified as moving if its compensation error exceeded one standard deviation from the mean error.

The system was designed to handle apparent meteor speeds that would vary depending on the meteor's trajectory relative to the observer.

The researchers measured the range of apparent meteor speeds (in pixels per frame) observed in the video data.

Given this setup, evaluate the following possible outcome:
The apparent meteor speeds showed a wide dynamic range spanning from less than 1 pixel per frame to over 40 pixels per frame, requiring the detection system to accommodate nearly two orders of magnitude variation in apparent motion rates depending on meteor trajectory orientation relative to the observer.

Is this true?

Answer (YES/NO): NO